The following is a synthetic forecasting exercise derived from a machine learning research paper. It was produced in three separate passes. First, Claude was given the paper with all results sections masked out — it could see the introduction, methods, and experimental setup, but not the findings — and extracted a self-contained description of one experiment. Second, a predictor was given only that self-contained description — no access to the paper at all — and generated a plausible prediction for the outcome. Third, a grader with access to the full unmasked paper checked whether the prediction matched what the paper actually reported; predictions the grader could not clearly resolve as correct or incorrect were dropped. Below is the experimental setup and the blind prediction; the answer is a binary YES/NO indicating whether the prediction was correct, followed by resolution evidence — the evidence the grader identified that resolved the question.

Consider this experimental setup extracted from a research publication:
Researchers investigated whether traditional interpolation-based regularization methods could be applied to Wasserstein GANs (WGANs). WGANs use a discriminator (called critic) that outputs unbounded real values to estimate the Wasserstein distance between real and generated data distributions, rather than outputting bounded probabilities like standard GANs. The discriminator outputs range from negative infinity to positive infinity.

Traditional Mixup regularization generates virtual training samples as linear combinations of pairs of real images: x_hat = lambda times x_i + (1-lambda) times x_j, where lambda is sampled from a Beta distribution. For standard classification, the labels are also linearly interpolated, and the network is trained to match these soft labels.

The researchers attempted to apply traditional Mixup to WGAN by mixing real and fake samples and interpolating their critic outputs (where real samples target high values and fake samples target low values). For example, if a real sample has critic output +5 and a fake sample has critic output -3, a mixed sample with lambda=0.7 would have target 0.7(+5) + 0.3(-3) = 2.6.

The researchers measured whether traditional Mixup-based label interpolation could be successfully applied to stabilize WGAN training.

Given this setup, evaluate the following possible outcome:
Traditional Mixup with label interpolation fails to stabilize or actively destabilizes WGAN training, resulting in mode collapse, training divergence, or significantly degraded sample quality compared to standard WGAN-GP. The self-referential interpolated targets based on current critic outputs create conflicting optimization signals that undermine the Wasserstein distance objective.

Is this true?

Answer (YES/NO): YES